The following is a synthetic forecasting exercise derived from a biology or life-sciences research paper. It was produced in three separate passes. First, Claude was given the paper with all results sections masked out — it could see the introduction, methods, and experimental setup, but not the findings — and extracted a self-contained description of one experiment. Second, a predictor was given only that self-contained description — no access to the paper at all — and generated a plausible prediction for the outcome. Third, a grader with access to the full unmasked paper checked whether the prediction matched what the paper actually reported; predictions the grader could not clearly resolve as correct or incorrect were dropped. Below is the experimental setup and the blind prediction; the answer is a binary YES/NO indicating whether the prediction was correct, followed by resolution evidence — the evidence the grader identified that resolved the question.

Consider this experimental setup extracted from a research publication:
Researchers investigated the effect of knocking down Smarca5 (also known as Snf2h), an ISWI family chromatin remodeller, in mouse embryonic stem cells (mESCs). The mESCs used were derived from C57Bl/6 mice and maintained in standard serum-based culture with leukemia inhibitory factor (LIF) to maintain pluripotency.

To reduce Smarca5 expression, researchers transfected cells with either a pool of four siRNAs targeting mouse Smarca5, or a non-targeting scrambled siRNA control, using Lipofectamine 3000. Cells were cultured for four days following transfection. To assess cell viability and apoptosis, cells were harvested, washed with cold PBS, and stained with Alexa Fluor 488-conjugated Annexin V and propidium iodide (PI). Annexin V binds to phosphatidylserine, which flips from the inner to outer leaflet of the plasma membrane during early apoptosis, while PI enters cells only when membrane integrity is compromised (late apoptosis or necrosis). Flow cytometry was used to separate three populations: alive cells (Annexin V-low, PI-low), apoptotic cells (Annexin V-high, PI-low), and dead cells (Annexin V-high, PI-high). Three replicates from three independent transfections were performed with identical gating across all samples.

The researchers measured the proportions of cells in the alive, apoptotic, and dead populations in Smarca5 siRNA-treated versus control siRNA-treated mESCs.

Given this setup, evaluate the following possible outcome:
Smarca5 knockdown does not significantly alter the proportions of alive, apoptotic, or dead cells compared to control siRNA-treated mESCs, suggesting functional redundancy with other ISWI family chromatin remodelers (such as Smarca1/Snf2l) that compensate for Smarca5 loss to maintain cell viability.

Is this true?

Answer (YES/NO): NO